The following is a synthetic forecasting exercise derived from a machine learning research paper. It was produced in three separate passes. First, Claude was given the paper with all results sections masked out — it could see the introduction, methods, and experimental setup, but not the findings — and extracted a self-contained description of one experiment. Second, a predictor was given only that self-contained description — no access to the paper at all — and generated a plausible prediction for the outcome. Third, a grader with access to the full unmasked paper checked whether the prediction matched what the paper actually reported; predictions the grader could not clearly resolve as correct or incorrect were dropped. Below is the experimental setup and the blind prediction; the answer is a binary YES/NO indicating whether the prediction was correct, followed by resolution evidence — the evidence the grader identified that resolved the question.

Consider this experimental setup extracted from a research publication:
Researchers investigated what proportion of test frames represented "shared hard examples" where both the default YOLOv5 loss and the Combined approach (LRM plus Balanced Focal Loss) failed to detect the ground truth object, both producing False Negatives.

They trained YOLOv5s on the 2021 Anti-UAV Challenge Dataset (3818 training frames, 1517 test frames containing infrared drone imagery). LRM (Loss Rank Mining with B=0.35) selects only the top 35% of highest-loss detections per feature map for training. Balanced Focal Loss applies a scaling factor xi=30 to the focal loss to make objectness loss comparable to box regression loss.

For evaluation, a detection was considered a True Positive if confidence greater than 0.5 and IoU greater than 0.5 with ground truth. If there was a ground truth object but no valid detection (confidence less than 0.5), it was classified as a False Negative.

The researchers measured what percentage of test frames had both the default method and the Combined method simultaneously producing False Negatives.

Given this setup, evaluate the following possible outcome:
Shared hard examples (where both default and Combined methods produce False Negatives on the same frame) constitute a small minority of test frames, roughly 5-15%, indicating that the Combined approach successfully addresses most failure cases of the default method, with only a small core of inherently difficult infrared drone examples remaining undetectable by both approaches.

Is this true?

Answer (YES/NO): YES